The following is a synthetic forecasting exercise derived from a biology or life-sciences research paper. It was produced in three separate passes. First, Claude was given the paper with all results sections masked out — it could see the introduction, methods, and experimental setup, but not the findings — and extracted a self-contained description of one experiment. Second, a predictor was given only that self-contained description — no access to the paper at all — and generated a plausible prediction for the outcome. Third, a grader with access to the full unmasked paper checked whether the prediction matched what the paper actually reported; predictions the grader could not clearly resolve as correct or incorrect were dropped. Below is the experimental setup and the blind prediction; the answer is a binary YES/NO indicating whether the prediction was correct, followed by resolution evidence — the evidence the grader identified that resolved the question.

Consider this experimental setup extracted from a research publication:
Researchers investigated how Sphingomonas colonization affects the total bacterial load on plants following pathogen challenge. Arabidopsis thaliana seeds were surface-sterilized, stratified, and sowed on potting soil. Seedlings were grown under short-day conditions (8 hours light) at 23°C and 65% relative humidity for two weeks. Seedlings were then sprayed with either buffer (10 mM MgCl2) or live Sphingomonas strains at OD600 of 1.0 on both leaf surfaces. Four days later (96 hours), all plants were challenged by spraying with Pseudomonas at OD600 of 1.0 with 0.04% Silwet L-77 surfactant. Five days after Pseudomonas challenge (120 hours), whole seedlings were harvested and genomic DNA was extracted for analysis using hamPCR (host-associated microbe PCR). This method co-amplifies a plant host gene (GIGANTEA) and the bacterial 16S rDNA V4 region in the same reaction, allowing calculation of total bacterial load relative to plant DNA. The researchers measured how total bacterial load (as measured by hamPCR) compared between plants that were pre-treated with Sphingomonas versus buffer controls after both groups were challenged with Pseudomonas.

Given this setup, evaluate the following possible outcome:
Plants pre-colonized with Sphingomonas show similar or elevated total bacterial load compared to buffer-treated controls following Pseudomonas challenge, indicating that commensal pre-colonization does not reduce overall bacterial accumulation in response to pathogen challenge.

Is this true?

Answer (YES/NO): YES